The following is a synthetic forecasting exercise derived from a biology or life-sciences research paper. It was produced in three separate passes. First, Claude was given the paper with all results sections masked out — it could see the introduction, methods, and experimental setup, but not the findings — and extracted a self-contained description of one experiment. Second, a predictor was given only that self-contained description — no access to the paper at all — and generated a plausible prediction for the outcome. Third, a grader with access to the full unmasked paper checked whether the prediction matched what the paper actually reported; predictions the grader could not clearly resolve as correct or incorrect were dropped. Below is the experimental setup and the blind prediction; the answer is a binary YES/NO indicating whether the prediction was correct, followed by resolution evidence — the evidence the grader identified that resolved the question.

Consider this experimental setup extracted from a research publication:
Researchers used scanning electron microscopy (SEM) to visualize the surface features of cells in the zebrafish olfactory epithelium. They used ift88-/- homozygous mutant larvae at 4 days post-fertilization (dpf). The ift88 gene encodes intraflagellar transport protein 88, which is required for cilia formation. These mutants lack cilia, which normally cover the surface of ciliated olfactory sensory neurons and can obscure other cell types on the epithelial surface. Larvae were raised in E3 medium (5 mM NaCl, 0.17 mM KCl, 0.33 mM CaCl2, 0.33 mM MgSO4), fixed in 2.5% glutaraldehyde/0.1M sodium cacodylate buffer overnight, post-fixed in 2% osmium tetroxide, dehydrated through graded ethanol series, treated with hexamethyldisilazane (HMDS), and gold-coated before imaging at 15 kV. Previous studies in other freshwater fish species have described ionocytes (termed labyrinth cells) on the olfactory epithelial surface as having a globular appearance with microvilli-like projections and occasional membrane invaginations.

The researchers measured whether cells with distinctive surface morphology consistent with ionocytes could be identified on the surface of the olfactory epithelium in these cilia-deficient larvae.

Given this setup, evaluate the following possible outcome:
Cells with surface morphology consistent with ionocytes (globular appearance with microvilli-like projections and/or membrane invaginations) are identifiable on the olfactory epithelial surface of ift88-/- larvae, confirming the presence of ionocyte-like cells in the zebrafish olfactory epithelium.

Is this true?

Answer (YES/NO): YES